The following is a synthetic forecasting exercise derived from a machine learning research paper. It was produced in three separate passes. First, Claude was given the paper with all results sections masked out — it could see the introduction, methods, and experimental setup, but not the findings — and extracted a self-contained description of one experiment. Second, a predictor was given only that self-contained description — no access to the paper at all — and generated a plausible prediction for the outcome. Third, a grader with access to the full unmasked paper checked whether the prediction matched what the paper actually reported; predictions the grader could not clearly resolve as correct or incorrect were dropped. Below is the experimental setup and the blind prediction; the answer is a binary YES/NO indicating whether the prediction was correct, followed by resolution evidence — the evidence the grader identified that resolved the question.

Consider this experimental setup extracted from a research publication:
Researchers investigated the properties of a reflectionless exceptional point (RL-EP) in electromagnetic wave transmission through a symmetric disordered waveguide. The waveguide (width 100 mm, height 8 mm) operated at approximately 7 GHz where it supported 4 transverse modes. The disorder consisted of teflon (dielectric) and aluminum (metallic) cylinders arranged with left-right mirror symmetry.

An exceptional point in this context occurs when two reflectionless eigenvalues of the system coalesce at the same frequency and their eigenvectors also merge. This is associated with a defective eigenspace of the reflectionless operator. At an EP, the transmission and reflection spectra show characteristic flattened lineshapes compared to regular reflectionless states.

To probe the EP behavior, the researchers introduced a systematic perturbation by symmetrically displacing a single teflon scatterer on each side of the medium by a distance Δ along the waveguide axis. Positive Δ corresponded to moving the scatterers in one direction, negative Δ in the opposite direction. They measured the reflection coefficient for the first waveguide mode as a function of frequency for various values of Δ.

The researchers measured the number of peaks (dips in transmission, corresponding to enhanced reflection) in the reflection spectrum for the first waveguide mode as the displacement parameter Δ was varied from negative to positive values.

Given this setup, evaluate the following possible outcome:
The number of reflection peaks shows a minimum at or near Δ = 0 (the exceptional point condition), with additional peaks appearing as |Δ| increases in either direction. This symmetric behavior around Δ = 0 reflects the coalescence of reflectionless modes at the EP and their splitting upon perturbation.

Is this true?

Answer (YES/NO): NO